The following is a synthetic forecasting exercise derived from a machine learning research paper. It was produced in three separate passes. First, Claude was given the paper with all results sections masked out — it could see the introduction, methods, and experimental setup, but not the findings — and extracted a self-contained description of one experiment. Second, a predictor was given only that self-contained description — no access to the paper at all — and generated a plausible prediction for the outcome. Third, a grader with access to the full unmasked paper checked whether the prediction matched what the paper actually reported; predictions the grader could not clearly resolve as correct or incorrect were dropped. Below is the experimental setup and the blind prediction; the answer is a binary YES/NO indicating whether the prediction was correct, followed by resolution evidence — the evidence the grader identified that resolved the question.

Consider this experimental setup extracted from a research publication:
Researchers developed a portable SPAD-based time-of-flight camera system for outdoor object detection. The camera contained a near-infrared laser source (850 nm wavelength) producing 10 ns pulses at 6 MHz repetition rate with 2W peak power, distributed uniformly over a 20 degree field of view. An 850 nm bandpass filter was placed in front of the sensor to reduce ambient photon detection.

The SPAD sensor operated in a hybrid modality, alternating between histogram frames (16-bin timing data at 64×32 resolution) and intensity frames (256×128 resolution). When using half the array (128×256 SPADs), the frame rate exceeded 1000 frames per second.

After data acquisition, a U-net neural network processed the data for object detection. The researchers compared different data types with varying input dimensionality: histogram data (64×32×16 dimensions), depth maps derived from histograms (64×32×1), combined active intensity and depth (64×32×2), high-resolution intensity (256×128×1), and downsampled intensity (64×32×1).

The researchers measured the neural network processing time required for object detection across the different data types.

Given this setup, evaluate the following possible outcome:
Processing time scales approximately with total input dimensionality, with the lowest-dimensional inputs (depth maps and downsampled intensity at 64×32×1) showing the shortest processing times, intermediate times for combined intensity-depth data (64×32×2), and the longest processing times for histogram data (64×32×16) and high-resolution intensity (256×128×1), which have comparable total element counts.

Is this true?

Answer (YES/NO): NO